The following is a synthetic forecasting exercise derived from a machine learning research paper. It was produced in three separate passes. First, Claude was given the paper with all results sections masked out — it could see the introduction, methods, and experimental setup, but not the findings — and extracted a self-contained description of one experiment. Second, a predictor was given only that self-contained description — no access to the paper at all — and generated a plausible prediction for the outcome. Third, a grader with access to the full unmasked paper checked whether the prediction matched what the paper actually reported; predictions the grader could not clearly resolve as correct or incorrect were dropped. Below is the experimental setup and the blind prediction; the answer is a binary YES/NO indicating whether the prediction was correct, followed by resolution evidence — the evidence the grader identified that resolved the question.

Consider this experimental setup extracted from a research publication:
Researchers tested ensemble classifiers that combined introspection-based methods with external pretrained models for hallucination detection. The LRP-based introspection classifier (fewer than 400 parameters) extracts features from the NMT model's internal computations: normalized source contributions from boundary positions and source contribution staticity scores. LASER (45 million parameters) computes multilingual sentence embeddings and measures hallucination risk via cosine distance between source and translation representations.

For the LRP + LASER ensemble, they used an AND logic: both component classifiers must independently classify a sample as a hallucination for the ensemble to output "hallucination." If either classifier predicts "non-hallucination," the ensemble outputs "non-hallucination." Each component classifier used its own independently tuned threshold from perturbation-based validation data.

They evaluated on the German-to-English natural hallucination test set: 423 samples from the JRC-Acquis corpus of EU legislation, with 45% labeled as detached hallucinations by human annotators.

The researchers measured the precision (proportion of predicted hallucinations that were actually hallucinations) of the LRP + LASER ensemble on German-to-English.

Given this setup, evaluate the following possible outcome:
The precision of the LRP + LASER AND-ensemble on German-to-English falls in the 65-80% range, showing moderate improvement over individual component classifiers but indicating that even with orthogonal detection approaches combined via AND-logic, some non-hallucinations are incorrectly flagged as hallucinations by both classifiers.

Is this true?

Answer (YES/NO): NO